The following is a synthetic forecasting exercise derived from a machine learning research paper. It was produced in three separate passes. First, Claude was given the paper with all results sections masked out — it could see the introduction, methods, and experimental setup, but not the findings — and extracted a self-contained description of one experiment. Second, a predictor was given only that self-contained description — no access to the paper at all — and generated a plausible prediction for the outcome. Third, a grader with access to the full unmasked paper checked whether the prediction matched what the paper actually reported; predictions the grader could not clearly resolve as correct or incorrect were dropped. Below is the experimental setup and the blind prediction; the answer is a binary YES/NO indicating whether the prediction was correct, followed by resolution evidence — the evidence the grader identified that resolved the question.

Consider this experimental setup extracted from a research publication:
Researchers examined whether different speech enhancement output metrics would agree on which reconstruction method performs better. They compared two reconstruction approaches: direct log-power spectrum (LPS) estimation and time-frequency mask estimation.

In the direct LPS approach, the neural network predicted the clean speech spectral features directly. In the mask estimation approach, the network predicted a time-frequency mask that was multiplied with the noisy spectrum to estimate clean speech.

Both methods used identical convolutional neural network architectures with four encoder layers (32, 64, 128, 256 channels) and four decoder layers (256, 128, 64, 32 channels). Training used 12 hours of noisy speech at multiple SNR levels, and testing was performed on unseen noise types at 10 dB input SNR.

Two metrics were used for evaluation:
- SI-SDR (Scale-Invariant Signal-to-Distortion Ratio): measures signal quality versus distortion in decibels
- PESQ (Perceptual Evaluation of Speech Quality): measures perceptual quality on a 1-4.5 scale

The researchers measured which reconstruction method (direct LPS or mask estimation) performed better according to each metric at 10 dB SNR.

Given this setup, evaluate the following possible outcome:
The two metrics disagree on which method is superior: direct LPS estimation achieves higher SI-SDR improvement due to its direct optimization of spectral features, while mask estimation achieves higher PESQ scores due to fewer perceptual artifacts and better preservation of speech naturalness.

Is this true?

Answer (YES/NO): NO